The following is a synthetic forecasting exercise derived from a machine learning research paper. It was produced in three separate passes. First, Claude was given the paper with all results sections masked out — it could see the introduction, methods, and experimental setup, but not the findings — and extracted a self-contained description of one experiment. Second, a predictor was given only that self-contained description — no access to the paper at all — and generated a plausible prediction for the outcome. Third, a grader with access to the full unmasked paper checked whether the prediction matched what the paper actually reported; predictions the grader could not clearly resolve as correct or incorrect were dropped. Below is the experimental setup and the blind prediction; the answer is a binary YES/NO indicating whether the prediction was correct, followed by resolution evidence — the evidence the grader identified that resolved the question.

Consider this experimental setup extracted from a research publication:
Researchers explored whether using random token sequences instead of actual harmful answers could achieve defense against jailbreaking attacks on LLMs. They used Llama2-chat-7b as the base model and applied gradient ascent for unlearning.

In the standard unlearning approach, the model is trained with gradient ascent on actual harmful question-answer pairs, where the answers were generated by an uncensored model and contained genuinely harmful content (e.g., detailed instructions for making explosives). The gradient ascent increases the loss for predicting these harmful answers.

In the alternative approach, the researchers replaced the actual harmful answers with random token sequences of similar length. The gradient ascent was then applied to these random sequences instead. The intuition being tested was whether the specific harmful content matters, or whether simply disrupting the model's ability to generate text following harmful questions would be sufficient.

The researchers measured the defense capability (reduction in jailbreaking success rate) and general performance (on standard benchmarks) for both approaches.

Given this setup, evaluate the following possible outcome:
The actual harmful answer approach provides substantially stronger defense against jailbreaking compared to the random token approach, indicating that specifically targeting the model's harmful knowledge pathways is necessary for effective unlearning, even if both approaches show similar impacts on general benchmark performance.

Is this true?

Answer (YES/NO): YES